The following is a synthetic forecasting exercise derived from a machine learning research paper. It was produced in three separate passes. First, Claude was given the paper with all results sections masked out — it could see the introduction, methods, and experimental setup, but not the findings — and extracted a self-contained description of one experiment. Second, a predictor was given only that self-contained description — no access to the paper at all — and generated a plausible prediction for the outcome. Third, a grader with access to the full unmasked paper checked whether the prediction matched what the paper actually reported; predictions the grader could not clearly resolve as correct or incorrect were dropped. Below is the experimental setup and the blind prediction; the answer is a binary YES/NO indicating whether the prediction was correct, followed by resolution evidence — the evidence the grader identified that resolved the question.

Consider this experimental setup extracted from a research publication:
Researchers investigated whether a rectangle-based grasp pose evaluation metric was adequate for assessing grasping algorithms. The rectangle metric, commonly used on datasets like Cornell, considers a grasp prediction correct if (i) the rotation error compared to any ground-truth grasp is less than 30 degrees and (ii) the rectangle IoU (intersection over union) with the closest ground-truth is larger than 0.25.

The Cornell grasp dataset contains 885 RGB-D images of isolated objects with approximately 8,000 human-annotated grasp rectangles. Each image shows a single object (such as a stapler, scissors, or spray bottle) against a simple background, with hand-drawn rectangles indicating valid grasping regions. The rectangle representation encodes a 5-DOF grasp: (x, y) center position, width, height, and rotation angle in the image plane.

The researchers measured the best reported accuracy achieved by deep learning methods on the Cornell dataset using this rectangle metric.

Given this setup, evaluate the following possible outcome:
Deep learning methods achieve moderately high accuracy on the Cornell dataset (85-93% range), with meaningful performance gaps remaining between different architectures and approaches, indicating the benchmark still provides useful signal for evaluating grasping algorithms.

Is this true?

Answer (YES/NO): NO